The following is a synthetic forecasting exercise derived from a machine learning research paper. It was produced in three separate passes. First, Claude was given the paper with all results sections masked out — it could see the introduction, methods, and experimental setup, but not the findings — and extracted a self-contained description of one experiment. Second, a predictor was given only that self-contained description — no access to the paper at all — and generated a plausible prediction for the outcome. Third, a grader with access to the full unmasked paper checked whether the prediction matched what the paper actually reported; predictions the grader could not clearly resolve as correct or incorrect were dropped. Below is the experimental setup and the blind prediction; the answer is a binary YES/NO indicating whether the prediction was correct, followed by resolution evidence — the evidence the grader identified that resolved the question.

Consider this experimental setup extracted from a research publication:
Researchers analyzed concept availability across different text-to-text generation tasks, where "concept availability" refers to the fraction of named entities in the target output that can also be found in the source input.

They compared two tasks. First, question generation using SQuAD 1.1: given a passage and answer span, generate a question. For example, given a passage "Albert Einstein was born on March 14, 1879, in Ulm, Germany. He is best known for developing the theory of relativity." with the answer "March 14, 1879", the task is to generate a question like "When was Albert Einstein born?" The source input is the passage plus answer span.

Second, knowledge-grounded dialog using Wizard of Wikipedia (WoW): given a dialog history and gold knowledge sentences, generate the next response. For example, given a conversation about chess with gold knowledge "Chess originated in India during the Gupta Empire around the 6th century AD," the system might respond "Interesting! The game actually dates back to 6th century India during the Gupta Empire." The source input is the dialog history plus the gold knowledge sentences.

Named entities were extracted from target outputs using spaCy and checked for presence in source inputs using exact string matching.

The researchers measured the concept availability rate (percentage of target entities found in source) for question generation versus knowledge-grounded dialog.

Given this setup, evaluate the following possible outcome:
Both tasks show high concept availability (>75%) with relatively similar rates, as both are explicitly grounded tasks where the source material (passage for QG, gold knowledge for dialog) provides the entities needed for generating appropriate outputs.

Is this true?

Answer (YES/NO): NO